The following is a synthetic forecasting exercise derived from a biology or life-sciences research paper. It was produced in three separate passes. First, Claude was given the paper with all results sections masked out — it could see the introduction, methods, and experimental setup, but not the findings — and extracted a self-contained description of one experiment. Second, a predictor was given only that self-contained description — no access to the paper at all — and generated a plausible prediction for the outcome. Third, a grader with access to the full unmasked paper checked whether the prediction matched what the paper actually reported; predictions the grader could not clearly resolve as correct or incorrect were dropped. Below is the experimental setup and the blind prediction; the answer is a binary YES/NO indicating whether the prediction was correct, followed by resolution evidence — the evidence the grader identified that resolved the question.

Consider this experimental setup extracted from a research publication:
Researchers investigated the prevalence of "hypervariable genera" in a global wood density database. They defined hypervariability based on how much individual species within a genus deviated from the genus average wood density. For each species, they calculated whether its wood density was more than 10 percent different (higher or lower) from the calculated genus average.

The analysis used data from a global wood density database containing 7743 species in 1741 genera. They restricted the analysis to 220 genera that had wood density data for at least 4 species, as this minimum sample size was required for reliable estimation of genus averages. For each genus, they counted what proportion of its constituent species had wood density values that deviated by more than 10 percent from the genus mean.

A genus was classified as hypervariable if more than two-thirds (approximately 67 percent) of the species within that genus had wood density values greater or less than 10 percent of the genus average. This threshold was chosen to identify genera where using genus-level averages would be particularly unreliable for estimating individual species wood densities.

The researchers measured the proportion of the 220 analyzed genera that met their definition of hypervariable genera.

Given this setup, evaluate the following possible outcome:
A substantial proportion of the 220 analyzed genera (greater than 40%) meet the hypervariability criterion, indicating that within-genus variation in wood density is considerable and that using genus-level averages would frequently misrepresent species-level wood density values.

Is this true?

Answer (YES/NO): NO